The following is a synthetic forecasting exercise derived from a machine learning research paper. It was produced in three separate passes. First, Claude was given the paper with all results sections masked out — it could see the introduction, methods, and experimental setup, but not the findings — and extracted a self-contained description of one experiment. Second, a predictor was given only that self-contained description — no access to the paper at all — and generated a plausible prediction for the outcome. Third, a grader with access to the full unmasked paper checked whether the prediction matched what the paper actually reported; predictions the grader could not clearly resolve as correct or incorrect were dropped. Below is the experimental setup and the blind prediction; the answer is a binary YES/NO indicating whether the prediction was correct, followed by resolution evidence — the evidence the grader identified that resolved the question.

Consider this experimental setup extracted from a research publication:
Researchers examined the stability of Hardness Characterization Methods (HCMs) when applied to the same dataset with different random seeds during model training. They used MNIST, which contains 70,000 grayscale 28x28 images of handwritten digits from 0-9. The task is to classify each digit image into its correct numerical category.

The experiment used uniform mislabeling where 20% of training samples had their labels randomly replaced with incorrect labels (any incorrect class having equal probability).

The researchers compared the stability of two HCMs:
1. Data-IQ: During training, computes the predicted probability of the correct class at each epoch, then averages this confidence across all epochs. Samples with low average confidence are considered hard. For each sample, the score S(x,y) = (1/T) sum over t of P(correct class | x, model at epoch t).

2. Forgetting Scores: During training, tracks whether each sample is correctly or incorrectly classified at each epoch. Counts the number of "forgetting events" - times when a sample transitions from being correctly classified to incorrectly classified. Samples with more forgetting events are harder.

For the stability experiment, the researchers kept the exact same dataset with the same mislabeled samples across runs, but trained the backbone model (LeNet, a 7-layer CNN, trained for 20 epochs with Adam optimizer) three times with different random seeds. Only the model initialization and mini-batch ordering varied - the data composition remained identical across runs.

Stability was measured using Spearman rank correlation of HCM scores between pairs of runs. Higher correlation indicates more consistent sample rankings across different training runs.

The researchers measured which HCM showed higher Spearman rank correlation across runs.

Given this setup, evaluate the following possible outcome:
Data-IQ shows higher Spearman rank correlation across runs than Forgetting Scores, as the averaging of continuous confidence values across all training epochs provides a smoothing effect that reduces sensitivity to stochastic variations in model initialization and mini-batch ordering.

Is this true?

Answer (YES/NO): YES